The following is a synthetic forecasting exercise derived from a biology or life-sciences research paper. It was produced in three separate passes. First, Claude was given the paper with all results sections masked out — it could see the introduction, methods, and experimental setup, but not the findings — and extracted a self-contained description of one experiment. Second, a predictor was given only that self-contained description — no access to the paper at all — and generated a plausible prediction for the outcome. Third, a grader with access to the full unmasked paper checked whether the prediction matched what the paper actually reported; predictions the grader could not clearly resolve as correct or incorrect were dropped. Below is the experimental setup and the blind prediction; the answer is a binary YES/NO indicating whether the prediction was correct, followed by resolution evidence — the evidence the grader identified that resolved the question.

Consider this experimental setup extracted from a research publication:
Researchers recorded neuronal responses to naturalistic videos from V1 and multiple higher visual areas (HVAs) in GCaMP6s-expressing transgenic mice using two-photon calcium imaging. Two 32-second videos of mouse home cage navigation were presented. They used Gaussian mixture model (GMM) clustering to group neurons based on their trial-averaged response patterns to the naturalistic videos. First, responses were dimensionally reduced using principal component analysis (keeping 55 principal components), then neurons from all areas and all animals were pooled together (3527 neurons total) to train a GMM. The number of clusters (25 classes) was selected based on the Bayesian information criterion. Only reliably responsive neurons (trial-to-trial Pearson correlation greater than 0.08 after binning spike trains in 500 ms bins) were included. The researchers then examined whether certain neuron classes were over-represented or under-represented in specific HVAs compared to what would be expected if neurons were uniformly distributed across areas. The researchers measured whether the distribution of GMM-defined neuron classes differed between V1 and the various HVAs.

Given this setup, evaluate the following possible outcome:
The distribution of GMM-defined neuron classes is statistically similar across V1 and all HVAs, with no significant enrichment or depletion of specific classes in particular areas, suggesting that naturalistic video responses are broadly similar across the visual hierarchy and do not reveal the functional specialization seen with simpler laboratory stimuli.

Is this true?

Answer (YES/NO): NO